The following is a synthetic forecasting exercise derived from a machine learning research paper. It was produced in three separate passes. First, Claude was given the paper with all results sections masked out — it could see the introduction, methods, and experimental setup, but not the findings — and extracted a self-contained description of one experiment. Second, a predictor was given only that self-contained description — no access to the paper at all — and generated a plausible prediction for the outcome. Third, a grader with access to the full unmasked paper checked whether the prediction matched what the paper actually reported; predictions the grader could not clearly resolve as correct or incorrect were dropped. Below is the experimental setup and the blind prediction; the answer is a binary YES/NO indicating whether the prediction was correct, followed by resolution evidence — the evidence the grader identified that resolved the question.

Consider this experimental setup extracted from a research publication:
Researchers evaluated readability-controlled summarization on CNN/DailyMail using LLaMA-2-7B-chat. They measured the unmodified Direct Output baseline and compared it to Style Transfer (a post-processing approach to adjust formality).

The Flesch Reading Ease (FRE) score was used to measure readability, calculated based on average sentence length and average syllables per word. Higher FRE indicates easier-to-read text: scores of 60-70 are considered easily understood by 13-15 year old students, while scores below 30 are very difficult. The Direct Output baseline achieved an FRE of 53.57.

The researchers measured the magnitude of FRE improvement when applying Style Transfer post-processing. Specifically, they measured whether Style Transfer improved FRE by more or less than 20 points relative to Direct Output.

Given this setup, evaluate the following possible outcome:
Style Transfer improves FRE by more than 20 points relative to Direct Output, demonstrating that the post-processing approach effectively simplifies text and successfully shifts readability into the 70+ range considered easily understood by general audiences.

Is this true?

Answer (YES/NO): NO